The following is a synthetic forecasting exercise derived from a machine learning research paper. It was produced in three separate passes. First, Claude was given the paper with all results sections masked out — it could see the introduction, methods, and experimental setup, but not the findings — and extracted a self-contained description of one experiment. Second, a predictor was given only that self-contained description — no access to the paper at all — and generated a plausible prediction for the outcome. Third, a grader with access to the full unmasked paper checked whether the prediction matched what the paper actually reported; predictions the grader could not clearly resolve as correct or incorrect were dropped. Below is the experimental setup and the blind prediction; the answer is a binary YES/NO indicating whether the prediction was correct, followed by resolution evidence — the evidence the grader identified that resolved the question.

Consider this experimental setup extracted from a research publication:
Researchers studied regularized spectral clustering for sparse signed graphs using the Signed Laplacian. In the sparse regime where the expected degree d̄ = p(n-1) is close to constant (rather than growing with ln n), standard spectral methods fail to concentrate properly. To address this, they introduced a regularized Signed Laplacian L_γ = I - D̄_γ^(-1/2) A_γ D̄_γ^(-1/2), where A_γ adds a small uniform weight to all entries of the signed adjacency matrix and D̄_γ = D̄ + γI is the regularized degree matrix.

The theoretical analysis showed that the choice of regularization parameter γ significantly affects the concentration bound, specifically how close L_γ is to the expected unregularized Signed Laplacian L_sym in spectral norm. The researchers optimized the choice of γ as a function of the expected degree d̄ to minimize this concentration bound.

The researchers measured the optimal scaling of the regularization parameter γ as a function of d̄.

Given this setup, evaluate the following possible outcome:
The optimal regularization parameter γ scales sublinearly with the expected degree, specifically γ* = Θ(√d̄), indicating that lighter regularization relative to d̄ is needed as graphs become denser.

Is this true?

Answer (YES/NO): NO